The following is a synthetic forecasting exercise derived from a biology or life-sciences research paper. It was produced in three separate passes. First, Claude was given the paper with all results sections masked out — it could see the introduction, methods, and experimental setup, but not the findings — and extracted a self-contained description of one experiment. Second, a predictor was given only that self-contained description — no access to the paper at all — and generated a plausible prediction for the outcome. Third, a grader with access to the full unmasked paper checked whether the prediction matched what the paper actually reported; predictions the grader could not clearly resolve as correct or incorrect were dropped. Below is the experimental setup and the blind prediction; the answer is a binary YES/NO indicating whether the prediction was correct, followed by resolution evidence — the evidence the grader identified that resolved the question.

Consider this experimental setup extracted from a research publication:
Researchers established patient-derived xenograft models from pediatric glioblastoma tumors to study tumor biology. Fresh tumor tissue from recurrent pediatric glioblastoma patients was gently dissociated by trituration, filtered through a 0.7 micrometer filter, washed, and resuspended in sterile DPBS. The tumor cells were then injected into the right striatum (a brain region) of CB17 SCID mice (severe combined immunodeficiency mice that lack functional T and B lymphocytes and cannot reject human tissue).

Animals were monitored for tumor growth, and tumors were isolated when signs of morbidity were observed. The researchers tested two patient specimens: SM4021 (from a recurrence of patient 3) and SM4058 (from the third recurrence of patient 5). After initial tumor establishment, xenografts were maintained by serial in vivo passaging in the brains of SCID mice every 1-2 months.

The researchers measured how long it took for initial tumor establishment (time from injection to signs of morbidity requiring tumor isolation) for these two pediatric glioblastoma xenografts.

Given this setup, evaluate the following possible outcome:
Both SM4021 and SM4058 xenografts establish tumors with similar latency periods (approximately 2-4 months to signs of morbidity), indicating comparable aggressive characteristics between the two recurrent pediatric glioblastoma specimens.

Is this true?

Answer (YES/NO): NO